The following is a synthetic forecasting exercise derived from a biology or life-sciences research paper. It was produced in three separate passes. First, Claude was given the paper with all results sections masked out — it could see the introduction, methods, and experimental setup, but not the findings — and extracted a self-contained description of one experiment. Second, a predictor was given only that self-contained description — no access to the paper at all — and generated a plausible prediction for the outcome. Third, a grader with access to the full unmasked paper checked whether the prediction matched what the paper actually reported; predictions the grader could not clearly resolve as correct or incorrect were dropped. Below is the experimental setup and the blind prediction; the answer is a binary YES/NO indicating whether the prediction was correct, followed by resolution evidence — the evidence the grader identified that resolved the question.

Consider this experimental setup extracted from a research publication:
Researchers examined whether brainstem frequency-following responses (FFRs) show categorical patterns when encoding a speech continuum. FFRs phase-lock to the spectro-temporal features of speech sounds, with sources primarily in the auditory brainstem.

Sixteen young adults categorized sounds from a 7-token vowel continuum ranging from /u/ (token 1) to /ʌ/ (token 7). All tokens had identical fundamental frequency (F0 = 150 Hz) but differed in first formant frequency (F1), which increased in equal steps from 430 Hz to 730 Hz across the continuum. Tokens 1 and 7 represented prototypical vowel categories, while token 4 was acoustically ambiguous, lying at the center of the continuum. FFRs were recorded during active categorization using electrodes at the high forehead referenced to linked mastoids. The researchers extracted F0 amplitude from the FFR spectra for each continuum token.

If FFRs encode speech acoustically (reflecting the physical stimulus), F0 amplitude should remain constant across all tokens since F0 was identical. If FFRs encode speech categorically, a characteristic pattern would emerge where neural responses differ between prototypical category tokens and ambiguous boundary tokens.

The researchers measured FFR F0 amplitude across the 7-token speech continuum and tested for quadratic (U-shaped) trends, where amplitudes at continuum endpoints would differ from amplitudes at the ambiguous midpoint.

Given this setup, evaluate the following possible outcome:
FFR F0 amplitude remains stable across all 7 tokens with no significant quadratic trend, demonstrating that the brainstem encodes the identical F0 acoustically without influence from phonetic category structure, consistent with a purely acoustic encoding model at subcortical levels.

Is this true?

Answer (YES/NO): NO